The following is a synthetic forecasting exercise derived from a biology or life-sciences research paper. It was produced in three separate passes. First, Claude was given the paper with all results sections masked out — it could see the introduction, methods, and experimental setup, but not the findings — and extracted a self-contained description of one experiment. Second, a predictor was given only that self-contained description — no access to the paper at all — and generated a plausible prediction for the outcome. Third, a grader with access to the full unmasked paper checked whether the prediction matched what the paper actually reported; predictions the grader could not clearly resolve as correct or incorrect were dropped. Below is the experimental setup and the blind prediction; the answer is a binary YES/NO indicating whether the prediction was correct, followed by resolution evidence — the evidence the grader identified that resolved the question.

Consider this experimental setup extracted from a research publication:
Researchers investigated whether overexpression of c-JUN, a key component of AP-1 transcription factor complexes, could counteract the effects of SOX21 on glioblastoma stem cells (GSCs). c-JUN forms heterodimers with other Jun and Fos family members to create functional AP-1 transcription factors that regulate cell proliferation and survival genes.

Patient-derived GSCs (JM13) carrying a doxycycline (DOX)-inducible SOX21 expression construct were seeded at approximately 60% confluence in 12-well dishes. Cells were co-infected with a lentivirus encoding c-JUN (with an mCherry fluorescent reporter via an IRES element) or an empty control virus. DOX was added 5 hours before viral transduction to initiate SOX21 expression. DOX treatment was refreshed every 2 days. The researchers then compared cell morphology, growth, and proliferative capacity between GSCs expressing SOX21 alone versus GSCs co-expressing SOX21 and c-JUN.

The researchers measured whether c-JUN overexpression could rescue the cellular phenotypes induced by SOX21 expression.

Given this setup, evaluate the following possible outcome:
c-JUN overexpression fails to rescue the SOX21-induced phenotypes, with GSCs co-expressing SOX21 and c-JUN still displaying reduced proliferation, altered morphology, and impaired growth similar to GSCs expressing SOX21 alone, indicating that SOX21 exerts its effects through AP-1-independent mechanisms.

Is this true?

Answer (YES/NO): NO